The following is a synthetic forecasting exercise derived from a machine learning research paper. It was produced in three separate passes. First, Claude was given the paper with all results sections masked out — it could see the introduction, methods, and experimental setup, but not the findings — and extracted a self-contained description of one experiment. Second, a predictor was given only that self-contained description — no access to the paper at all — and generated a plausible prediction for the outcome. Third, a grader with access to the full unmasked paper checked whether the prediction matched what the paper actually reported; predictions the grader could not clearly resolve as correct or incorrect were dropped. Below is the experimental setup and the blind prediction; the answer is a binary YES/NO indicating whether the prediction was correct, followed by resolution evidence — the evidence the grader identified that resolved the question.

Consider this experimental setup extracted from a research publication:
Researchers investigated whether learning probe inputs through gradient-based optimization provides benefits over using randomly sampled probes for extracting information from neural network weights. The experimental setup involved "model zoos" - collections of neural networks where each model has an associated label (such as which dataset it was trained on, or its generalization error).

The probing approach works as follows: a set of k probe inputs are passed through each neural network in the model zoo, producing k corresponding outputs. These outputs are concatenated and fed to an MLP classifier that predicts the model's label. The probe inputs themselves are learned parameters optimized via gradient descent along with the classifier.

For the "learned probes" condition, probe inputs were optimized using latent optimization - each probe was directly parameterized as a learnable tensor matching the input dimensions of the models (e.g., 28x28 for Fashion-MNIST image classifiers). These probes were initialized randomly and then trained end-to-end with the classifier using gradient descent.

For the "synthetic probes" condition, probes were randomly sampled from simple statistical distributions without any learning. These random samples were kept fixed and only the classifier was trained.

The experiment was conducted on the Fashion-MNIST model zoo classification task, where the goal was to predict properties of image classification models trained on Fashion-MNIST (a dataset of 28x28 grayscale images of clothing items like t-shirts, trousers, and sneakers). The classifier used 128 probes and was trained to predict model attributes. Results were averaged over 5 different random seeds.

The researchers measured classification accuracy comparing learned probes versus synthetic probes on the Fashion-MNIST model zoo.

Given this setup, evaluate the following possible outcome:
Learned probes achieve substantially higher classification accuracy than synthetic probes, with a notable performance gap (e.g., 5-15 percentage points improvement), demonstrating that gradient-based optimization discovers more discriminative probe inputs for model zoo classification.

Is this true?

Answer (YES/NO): NO